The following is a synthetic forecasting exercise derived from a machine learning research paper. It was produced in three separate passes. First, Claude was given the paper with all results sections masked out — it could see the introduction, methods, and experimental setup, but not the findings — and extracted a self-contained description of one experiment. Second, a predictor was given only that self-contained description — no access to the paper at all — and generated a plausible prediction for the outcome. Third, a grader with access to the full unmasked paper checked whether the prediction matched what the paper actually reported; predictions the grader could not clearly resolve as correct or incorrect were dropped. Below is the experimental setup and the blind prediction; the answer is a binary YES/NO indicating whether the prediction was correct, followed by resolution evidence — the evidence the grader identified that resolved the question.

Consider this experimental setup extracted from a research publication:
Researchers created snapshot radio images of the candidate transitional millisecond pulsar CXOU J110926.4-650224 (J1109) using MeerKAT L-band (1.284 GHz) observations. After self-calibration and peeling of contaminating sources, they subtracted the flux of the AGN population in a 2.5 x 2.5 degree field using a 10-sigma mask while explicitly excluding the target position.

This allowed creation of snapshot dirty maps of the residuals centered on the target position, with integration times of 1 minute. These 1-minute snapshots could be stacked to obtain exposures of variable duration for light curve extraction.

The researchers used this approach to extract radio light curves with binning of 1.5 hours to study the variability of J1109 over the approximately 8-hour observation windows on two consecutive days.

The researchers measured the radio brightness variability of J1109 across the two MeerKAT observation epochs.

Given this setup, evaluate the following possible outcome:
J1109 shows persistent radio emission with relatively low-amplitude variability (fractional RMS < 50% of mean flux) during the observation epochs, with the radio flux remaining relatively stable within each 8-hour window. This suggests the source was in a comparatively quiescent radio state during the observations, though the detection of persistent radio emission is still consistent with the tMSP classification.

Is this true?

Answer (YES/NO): NO